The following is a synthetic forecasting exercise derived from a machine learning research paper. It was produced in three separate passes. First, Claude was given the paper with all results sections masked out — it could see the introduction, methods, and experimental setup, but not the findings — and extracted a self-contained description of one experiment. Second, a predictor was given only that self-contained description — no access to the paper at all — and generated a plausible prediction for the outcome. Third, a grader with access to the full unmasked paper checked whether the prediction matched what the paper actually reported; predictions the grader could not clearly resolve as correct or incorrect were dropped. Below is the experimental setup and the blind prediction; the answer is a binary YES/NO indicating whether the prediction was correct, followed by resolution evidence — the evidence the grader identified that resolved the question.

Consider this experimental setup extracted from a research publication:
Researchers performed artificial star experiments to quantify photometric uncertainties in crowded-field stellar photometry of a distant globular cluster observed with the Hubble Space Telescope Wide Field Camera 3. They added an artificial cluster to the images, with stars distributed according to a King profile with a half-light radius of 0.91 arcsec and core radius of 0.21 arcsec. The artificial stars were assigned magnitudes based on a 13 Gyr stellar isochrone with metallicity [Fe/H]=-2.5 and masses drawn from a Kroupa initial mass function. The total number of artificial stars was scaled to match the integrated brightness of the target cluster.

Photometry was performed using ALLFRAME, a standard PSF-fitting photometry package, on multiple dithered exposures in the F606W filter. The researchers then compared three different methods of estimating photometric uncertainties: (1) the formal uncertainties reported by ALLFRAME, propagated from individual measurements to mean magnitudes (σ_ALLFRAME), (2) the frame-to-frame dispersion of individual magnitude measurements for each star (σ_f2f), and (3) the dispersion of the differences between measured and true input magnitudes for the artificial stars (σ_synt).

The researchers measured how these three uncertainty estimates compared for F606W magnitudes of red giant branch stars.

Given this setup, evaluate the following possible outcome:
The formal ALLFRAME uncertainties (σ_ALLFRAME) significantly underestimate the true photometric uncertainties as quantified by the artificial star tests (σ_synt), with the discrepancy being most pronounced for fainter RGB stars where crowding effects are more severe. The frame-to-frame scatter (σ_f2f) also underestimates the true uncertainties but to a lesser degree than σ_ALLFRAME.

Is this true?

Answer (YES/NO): NO